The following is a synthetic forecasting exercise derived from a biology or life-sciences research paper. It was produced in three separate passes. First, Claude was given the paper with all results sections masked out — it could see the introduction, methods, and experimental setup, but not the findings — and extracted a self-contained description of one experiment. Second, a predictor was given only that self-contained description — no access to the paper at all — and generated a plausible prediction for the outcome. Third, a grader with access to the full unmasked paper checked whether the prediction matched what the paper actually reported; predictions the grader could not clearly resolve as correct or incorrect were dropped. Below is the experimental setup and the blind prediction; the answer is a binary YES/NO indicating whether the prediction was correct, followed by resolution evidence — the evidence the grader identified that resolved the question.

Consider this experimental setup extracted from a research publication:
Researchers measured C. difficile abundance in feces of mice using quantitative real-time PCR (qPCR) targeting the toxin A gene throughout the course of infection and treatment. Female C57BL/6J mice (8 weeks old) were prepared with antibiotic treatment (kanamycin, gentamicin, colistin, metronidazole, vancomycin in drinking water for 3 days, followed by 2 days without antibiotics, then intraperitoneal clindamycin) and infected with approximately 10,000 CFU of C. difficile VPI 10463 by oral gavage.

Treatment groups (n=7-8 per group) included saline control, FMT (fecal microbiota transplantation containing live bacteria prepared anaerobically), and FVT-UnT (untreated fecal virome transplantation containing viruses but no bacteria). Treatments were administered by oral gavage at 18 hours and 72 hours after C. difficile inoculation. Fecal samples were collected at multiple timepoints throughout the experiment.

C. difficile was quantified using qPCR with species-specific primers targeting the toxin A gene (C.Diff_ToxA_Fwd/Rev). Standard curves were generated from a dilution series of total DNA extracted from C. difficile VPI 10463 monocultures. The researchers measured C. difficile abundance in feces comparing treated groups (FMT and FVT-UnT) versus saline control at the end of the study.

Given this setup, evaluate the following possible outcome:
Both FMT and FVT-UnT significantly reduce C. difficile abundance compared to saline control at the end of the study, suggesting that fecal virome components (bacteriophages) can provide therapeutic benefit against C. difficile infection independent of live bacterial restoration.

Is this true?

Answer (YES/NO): NO